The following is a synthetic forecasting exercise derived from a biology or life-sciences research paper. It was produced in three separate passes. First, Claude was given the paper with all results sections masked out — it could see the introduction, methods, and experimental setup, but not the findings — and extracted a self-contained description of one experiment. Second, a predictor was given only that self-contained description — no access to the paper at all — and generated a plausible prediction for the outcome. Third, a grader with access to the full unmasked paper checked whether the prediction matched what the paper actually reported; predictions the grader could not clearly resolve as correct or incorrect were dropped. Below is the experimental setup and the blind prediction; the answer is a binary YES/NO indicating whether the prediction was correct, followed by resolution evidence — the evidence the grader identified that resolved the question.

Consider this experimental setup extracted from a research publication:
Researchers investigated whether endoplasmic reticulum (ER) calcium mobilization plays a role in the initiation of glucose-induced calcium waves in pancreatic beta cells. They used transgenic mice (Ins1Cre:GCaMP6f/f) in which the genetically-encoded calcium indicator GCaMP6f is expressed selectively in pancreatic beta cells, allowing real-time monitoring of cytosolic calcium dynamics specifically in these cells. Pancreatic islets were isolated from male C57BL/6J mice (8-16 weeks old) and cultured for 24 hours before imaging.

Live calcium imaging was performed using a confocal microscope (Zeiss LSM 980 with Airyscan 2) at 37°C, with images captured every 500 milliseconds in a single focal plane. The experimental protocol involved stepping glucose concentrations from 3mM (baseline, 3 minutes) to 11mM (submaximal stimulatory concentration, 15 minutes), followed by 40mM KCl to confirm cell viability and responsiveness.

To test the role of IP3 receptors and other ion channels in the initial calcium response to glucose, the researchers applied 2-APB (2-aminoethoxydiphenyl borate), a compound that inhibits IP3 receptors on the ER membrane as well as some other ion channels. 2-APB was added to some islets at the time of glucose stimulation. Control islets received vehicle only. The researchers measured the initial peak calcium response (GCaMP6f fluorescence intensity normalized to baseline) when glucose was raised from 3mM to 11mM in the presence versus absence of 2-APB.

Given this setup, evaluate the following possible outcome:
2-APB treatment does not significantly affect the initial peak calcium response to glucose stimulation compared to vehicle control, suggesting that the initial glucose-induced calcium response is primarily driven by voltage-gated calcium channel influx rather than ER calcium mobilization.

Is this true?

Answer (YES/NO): YES